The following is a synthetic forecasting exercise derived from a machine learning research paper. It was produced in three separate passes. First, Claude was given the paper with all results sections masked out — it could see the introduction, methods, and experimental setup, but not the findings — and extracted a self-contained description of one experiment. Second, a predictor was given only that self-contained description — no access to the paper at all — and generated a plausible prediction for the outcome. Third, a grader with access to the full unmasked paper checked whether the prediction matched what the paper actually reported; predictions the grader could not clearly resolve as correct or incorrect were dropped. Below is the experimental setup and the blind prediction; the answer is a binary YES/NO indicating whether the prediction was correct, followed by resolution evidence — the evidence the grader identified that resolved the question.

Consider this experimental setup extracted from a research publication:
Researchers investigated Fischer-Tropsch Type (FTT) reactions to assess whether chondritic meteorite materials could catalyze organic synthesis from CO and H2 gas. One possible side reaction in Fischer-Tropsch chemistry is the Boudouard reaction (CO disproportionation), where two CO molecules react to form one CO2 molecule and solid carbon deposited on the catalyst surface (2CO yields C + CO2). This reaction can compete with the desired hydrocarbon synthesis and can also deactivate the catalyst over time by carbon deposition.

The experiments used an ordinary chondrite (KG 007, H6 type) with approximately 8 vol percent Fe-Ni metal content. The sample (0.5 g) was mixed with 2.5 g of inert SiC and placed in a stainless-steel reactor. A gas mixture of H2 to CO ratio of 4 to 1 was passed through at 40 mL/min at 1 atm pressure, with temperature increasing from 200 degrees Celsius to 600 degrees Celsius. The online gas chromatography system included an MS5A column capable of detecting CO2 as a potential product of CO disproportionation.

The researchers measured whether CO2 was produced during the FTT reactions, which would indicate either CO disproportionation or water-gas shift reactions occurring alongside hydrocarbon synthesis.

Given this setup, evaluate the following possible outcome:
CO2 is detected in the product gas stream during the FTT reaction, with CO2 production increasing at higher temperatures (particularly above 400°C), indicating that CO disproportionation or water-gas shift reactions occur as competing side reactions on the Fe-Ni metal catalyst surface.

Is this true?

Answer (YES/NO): NO